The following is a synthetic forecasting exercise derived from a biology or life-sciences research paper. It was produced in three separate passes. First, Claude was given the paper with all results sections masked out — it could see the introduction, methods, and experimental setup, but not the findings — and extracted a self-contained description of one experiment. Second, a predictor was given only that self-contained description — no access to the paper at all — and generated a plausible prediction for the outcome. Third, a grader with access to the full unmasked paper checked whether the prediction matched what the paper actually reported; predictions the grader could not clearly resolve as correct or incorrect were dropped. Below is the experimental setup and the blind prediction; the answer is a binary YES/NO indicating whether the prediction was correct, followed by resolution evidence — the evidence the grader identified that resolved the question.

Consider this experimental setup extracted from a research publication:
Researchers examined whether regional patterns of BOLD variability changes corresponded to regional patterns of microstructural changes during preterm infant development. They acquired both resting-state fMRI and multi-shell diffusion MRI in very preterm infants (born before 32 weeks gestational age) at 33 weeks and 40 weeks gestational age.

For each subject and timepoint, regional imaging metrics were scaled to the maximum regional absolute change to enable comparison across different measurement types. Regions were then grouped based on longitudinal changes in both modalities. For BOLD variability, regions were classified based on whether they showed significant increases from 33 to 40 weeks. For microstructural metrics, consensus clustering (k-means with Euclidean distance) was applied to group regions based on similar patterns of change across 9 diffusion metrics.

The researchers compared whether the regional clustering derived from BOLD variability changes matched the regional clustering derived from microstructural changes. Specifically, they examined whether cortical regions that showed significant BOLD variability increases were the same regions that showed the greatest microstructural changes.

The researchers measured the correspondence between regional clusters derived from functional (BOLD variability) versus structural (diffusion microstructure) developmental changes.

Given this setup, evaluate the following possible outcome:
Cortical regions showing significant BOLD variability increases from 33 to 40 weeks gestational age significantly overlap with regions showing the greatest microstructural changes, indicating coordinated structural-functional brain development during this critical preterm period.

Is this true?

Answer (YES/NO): YES